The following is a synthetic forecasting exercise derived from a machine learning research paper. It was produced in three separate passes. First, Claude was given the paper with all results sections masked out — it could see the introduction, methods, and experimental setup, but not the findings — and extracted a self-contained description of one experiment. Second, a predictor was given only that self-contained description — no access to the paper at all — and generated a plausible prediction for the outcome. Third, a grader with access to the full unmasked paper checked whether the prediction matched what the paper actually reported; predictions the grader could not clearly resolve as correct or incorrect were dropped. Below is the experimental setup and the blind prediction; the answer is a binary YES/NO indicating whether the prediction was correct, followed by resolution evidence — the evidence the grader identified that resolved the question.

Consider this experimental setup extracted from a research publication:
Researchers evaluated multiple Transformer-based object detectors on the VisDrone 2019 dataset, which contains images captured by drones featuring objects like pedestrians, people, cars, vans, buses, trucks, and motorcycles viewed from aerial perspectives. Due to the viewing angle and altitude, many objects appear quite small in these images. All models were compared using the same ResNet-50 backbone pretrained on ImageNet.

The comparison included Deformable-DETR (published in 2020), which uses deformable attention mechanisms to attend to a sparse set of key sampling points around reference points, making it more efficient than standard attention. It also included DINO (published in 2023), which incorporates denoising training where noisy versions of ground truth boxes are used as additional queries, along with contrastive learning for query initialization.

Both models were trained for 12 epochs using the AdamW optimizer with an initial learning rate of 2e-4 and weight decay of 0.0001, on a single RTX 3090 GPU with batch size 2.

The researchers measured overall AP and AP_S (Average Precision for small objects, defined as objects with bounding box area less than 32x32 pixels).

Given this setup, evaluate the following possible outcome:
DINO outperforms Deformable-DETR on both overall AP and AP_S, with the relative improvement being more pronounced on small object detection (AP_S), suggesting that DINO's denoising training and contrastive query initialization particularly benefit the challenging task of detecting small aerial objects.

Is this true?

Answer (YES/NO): YES